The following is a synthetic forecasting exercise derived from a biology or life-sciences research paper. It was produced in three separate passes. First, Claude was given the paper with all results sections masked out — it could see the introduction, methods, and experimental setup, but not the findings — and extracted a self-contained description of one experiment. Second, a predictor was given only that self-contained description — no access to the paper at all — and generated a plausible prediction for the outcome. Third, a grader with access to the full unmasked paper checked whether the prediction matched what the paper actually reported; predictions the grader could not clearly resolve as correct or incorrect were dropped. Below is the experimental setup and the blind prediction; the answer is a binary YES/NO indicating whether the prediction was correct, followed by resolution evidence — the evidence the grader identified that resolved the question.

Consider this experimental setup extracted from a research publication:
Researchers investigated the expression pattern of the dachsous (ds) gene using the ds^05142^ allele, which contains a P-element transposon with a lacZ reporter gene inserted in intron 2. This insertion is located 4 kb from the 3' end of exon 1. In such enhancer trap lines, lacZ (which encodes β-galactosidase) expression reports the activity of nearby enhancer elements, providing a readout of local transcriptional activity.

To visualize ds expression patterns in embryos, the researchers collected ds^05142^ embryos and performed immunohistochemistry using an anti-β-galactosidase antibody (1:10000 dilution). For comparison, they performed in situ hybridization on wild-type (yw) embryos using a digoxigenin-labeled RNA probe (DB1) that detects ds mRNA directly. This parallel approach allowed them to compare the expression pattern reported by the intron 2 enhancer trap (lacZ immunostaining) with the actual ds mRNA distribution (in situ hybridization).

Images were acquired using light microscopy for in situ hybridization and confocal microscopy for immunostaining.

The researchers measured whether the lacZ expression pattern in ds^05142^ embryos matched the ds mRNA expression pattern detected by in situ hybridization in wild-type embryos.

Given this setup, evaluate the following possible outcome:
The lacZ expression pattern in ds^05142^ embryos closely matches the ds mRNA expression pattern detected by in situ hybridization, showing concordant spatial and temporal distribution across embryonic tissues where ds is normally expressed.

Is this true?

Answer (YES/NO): NO